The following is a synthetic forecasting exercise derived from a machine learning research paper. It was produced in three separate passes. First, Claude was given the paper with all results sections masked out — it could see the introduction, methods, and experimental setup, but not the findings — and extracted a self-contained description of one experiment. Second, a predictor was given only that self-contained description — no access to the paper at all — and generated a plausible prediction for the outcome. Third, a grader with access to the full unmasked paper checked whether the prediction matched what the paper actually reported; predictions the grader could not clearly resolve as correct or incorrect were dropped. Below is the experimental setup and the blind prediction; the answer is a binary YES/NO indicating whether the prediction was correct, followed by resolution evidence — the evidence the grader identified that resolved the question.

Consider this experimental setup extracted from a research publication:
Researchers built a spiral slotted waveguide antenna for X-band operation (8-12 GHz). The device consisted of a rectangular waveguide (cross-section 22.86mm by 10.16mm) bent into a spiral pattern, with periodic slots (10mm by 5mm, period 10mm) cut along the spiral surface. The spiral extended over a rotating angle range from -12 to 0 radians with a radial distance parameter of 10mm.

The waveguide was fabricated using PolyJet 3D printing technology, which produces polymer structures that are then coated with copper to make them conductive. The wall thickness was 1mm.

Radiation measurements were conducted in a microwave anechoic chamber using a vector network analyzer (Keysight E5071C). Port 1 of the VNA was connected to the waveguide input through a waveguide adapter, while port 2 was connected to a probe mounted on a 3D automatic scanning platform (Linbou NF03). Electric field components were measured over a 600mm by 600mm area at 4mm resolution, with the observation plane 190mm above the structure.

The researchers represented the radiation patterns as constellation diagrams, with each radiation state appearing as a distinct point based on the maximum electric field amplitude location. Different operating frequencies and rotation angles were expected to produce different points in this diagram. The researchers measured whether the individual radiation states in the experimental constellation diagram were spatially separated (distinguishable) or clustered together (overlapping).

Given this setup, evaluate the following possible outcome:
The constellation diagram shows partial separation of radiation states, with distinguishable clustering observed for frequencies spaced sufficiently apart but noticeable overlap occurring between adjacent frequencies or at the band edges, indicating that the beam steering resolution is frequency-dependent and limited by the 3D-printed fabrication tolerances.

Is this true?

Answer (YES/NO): NO